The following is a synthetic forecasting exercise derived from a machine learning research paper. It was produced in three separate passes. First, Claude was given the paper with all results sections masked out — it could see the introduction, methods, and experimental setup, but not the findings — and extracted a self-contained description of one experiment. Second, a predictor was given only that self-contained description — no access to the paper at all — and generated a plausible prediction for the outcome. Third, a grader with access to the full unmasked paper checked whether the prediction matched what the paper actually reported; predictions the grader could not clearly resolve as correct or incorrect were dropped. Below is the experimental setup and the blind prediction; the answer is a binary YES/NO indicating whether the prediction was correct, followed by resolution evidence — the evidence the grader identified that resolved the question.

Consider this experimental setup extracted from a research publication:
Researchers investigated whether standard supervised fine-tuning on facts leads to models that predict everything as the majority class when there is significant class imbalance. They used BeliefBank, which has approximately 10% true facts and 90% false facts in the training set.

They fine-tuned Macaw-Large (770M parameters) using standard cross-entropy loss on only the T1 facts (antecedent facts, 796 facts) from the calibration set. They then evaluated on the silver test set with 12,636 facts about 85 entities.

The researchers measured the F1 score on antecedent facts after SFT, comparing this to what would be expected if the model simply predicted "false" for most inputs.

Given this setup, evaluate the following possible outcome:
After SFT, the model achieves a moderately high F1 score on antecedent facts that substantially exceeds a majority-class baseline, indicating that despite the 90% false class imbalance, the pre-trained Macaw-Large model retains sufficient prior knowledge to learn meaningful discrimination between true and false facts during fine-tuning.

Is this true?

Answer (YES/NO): NO